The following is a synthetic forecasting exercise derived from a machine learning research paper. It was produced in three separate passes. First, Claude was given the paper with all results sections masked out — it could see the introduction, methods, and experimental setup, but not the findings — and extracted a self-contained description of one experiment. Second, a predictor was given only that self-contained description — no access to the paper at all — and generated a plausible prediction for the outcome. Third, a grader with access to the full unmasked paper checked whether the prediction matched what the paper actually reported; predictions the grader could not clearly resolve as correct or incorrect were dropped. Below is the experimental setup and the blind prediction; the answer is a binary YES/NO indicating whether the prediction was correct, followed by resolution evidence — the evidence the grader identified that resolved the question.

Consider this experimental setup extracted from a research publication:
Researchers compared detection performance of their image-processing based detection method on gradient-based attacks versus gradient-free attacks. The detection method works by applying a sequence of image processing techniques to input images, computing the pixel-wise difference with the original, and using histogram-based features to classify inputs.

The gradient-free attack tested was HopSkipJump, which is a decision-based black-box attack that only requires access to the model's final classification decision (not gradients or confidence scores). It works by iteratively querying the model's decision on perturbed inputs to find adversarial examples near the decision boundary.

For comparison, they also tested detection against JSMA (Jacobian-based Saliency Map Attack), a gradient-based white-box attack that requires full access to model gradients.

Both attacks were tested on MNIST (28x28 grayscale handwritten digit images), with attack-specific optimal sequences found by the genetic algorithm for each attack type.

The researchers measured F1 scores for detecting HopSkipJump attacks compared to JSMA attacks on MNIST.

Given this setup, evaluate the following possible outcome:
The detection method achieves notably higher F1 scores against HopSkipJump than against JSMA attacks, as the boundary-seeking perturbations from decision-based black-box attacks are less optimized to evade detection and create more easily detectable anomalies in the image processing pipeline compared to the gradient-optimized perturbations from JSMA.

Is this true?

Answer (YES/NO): NO